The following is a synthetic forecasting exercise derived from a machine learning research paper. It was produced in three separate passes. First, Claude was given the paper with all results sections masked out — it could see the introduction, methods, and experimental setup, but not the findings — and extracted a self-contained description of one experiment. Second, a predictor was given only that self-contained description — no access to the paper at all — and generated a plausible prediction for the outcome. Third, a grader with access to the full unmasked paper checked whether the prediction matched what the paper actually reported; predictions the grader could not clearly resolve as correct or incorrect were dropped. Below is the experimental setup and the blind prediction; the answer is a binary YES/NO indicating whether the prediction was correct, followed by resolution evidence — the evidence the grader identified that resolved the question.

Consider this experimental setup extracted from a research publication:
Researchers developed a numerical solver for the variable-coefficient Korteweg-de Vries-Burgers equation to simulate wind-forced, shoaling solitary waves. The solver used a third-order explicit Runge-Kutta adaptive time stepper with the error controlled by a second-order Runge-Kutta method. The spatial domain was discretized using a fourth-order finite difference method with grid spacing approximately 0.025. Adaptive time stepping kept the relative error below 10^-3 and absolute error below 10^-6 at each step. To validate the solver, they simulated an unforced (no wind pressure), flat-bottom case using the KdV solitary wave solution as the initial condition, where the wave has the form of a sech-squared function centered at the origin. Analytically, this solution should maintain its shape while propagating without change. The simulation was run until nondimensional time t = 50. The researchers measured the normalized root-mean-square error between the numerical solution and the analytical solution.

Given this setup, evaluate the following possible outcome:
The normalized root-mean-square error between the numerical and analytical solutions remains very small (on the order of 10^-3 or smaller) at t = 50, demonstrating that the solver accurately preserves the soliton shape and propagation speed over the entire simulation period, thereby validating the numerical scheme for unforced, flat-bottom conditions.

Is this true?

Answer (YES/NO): YES